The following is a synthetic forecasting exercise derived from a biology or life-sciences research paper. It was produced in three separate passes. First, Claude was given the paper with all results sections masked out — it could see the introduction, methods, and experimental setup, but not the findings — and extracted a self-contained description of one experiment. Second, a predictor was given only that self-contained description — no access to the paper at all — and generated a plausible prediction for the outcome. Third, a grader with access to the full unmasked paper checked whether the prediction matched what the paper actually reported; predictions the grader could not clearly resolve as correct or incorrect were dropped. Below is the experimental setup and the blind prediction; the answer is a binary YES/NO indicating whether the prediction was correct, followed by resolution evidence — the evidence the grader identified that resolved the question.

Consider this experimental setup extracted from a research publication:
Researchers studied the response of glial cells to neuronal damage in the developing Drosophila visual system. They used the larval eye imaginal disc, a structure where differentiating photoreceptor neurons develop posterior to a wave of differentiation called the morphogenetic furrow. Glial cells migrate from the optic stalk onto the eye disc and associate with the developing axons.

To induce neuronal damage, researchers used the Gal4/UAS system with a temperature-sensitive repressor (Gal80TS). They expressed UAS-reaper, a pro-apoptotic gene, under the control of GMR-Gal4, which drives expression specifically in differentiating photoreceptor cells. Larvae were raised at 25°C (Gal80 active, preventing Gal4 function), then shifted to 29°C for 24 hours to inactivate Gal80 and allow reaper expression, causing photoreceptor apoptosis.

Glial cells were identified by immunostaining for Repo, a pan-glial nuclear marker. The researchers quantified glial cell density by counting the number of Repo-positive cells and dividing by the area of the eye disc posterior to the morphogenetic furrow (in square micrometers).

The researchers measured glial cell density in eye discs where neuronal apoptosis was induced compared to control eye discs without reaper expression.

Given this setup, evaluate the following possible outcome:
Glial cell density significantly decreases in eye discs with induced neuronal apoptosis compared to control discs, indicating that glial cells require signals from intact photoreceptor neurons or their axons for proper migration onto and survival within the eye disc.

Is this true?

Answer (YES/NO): NO